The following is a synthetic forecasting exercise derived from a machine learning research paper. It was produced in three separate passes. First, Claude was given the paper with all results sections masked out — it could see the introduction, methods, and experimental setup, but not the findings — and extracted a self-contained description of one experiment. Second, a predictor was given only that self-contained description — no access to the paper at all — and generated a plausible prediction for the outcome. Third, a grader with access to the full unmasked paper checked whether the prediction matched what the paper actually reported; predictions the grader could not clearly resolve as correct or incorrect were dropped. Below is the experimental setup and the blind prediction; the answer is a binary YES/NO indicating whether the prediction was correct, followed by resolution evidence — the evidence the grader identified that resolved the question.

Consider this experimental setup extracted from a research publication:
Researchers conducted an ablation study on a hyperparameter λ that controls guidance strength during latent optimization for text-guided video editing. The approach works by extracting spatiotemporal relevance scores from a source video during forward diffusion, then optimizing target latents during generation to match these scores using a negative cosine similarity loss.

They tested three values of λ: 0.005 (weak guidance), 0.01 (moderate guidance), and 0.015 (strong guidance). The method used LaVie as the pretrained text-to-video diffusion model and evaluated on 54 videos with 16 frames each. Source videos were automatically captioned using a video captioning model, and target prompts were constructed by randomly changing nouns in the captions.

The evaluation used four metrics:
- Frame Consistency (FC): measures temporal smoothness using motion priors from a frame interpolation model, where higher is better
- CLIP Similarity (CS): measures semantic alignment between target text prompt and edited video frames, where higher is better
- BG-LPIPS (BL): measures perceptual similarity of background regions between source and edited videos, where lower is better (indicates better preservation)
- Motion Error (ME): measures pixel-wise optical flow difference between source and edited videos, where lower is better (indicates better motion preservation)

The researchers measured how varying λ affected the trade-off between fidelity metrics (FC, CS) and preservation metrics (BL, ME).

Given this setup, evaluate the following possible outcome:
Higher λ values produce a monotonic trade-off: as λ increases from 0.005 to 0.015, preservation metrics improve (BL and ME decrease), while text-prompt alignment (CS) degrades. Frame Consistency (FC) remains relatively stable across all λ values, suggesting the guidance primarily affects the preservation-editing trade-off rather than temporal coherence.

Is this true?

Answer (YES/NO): NO